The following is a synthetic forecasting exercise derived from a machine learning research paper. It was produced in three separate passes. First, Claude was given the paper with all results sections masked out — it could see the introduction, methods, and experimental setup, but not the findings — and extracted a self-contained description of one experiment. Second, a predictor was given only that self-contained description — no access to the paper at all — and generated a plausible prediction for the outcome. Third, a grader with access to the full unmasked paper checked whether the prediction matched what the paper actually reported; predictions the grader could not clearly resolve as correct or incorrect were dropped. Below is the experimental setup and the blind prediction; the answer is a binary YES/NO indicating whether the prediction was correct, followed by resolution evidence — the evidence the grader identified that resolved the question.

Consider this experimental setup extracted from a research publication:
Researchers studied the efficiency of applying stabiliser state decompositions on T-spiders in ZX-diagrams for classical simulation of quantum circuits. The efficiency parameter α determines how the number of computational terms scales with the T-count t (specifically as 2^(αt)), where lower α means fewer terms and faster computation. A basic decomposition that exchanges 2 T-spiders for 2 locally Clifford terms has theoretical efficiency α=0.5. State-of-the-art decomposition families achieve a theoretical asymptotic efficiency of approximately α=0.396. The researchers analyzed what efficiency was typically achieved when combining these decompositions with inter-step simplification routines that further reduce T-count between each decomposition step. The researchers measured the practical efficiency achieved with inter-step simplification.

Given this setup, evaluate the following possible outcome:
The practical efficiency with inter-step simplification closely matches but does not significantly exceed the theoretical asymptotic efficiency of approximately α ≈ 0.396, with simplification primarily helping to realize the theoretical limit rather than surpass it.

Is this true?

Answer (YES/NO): NO